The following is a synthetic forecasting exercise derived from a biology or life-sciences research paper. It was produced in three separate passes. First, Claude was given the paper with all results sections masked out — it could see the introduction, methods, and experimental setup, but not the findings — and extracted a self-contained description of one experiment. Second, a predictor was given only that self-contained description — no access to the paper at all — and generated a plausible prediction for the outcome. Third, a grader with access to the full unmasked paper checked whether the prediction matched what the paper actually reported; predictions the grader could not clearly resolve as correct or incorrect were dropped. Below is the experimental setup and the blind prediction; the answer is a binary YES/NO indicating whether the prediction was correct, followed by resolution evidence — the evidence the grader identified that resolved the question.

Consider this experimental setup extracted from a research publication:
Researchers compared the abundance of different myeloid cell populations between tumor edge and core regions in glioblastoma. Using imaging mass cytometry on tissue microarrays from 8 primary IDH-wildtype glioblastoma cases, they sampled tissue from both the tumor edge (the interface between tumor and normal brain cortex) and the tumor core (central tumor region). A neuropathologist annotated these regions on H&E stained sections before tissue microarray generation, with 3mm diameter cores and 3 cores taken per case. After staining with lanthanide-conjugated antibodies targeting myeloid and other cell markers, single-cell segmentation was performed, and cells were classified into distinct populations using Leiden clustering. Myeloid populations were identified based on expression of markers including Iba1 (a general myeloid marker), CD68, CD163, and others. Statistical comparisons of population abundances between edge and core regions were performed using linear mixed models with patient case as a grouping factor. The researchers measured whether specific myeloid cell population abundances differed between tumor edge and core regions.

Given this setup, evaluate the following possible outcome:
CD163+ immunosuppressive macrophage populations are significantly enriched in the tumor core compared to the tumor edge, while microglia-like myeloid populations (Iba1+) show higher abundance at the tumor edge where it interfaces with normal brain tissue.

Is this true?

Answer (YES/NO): NO